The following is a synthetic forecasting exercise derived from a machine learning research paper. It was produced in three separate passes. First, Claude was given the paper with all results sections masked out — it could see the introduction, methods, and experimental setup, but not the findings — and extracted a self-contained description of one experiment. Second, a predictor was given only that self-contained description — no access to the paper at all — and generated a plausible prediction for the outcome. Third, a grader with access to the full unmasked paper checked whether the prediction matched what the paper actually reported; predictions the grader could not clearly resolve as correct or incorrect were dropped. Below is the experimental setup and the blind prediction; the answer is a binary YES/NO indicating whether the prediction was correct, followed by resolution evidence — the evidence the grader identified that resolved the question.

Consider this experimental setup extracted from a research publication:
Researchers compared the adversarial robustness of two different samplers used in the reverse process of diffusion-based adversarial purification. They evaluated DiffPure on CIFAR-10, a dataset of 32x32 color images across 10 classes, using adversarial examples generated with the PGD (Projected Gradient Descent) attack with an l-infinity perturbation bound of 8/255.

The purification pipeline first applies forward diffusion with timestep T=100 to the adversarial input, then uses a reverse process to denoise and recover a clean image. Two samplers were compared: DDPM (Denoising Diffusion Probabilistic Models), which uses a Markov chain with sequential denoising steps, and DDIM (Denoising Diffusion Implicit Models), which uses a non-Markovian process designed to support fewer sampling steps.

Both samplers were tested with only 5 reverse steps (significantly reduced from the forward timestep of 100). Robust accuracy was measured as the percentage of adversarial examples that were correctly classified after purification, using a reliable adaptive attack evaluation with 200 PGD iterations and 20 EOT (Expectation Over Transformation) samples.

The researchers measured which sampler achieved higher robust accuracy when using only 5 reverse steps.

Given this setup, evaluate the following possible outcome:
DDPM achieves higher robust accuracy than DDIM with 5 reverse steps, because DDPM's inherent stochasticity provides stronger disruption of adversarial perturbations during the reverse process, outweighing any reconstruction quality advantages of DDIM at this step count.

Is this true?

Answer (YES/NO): NO